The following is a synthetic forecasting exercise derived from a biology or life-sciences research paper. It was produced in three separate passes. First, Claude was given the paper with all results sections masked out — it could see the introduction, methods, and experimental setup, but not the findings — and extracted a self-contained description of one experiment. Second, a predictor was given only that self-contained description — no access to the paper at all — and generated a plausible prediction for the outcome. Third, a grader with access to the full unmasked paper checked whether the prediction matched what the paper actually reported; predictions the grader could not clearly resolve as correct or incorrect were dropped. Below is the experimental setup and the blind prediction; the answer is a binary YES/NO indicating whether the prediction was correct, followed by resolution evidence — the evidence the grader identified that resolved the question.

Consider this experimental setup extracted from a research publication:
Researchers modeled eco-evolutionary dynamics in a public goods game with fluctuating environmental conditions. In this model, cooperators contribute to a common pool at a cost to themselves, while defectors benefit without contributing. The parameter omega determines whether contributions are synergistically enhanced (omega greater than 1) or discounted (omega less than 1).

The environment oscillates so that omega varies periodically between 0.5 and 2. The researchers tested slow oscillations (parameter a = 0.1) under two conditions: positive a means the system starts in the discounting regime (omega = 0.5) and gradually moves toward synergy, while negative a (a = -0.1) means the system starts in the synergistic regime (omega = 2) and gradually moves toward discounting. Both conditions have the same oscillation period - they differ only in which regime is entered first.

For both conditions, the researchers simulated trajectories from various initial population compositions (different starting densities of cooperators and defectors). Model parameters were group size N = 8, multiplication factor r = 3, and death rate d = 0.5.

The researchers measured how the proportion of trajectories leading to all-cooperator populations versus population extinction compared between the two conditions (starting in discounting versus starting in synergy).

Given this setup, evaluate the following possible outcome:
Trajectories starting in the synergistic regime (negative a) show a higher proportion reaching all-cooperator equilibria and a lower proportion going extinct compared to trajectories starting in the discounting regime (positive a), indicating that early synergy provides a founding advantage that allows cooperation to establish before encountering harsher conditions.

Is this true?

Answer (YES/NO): YES